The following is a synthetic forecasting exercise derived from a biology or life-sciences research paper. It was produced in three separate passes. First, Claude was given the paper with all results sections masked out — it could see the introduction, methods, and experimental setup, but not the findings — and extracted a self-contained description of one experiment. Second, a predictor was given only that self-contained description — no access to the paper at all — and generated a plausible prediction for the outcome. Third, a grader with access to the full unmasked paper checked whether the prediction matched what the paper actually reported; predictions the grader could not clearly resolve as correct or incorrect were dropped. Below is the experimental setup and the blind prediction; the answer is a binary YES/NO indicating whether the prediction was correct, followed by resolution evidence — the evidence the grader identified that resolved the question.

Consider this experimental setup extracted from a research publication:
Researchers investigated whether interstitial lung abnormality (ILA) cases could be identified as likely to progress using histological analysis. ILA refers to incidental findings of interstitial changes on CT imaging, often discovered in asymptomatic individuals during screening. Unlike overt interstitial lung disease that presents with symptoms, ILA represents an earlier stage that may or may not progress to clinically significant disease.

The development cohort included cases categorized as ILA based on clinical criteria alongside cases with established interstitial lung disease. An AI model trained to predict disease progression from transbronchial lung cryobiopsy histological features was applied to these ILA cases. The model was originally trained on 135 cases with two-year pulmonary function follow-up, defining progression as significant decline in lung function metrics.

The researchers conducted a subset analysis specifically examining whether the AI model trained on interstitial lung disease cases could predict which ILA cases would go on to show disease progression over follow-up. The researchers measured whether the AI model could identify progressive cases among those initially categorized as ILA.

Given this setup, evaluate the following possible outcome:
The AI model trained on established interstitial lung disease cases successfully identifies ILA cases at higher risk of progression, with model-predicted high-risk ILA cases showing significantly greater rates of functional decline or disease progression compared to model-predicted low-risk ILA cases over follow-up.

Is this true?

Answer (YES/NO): YES